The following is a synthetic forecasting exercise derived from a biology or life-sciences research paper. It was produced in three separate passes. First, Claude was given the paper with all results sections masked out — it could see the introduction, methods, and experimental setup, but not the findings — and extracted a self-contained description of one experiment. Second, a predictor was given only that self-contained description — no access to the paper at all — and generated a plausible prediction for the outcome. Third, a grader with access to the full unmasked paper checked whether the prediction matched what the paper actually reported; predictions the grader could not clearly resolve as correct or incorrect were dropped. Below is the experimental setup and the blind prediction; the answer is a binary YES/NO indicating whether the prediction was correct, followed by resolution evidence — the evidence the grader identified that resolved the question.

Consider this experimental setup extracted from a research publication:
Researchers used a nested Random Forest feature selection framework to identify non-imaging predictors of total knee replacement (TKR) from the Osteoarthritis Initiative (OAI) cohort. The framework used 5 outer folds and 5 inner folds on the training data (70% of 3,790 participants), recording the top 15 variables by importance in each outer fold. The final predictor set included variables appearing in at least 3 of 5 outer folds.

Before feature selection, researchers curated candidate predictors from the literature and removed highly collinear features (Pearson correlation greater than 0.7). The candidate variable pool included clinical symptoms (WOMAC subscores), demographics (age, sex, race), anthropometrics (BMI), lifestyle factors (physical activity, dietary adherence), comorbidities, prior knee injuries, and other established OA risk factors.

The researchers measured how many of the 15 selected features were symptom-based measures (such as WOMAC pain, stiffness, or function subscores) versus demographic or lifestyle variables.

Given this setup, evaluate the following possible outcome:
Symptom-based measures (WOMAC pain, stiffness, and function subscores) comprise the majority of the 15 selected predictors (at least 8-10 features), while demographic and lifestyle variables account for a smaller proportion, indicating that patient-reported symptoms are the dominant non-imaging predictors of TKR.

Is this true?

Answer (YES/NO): NO